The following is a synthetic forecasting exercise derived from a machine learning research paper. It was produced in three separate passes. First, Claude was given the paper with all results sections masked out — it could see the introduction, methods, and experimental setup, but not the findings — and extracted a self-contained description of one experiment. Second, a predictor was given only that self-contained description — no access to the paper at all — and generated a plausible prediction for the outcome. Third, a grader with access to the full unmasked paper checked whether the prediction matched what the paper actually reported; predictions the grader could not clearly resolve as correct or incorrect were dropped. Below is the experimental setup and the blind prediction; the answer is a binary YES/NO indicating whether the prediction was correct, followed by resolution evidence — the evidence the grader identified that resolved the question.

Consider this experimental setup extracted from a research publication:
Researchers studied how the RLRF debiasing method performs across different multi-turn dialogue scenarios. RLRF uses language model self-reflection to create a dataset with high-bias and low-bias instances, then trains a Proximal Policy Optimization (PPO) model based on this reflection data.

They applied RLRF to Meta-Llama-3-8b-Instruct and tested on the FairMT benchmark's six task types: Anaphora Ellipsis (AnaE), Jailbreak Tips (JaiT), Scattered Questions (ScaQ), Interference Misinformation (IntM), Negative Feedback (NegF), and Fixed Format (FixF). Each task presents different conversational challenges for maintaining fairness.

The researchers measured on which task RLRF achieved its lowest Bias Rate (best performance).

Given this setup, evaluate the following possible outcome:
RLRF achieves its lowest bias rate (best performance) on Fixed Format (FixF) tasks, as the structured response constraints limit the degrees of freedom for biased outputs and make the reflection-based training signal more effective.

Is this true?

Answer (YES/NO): NO